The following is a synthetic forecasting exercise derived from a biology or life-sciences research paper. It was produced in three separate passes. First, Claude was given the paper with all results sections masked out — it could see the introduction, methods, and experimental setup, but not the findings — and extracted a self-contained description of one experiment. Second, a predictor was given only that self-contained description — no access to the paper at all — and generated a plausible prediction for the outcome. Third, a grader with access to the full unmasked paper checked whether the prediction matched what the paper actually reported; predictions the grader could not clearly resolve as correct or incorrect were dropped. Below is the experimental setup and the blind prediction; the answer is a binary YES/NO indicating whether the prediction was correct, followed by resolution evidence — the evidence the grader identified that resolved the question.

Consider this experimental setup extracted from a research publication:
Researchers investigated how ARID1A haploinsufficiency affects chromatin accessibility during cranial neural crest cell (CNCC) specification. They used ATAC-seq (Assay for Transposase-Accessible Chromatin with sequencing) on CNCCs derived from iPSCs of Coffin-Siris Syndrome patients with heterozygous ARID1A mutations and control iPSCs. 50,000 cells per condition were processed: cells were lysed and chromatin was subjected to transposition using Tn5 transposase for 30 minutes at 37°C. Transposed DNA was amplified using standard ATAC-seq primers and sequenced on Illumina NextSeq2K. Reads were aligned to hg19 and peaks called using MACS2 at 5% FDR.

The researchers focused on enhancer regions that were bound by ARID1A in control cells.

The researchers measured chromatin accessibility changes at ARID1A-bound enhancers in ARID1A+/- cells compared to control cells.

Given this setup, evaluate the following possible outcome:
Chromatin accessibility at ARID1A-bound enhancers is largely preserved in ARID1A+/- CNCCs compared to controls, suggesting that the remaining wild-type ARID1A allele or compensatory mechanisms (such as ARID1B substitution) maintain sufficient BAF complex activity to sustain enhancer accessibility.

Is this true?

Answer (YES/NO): NO